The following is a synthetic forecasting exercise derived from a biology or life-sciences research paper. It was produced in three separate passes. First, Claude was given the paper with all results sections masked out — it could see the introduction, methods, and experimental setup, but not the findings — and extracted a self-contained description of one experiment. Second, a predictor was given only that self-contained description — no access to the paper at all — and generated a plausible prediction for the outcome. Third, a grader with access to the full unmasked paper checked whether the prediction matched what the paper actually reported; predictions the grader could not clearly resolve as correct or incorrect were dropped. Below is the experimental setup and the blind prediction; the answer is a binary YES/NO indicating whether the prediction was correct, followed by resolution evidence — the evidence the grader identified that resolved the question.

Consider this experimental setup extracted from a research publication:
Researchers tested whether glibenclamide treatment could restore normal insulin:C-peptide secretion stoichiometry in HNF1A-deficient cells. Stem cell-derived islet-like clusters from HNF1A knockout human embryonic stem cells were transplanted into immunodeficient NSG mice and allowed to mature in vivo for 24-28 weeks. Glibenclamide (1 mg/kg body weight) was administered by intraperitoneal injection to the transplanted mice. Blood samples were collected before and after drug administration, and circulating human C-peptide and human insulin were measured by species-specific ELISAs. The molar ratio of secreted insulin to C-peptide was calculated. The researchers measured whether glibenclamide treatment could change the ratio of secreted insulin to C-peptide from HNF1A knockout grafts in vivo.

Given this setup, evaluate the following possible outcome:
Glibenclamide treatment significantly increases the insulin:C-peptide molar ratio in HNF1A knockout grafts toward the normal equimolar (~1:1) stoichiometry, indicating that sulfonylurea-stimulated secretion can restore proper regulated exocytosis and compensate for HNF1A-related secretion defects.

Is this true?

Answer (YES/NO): YES